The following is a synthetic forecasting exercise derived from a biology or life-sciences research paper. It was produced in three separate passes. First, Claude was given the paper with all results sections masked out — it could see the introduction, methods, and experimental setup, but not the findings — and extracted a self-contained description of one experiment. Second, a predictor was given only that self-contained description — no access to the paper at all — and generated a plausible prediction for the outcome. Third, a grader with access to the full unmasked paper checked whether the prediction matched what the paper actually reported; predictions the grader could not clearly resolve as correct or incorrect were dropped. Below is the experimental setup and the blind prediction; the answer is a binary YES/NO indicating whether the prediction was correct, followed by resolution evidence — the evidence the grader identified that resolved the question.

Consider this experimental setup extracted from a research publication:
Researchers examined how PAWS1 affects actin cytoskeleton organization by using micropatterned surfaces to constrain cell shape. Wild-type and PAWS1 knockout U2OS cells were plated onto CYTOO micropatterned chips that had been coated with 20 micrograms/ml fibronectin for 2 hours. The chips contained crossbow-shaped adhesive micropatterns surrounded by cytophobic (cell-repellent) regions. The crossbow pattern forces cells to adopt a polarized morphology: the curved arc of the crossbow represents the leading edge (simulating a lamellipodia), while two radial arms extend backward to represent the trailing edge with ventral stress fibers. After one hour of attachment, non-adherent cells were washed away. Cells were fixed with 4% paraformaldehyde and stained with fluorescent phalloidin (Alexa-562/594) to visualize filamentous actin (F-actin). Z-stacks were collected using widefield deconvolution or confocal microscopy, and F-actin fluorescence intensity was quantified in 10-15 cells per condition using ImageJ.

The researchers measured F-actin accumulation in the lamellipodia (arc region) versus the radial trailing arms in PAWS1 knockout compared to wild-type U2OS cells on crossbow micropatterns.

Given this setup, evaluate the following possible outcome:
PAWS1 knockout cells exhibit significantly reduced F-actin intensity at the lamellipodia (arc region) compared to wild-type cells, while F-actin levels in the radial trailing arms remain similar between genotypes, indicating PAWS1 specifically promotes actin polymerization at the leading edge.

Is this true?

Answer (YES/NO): NO